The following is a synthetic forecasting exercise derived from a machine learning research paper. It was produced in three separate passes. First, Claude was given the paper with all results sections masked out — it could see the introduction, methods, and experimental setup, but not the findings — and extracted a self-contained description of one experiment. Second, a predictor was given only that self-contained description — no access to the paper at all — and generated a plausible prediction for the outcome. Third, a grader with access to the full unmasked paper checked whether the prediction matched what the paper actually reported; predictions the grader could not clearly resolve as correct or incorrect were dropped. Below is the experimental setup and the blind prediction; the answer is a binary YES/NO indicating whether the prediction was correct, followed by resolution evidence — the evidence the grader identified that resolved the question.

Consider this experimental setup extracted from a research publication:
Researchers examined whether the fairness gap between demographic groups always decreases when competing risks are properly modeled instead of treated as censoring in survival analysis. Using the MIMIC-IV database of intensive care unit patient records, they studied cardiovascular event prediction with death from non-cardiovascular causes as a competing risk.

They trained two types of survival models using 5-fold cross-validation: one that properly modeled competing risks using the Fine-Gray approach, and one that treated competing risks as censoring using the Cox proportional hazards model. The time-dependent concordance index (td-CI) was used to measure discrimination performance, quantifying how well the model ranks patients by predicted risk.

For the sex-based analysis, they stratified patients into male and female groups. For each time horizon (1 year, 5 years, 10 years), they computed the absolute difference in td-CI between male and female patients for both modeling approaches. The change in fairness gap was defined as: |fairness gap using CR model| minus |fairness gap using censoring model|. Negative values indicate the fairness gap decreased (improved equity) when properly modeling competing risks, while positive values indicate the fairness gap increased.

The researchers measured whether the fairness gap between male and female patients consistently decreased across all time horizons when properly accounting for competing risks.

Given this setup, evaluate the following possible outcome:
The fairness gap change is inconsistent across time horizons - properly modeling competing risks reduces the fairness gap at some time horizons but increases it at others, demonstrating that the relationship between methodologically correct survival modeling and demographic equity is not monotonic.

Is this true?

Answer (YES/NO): YES